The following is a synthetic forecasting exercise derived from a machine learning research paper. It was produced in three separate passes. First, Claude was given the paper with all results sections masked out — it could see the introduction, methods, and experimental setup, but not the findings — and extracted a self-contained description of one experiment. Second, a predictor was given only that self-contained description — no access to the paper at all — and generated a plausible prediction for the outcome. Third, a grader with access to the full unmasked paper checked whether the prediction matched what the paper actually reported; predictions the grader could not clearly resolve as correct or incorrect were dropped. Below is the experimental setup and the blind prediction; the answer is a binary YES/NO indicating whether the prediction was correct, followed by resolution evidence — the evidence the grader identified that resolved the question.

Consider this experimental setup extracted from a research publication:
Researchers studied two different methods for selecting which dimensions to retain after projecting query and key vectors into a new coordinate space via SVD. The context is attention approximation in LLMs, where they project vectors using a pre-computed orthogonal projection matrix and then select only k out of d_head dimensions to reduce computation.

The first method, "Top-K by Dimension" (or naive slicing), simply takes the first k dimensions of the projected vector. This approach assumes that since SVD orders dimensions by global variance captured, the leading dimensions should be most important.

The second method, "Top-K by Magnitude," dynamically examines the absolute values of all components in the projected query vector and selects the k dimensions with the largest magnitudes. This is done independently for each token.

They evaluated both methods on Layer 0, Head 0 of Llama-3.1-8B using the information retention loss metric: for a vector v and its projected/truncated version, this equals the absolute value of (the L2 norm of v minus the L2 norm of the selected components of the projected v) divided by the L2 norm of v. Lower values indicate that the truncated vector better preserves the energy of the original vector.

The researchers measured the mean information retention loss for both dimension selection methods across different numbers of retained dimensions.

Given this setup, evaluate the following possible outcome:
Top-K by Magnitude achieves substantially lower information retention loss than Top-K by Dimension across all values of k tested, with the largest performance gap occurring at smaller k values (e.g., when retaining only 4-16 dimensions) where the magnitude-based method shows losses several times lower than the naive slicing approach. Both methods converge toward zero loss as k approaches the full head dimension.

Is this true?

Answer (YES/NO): NO